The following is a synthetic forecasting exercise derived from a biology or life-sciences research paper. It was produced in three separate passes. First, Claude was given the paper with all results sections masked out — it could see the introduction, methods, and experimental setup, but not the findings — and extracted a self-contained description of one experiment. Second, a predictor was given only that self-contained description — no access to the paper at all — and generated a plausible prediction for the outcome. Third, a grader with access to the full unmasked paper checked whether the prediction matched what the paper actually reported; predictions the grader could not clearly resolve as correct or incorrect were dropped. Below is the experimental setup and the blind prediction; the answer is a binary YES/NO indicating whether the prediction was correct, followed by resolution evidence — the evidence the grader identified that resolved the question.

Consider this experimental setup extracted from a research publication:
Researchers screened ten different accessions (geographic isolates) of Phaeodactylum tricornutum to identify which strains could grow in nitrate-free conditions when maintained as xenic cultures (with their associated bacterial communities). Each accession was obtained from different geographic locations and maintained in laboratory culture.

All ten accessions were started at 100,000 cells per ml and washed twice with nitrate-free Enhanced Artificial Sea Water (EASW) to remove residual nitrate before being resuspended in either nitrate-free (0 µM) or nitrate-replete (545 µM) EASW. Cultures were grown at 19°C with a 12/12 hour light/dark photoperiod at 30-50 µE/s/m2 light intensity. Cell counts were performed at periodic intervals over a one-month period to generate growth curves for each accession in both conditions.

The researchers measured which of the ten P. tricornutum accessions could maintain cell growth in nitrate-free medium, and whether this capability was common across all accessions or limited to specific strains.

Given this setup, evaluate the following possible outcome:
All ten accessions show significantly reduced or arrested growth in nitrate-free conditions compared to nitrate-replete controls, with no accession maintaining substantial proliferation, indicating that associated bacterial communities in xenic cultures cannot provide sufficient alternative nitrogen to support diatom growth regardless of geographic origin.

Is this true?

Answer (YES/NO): NO